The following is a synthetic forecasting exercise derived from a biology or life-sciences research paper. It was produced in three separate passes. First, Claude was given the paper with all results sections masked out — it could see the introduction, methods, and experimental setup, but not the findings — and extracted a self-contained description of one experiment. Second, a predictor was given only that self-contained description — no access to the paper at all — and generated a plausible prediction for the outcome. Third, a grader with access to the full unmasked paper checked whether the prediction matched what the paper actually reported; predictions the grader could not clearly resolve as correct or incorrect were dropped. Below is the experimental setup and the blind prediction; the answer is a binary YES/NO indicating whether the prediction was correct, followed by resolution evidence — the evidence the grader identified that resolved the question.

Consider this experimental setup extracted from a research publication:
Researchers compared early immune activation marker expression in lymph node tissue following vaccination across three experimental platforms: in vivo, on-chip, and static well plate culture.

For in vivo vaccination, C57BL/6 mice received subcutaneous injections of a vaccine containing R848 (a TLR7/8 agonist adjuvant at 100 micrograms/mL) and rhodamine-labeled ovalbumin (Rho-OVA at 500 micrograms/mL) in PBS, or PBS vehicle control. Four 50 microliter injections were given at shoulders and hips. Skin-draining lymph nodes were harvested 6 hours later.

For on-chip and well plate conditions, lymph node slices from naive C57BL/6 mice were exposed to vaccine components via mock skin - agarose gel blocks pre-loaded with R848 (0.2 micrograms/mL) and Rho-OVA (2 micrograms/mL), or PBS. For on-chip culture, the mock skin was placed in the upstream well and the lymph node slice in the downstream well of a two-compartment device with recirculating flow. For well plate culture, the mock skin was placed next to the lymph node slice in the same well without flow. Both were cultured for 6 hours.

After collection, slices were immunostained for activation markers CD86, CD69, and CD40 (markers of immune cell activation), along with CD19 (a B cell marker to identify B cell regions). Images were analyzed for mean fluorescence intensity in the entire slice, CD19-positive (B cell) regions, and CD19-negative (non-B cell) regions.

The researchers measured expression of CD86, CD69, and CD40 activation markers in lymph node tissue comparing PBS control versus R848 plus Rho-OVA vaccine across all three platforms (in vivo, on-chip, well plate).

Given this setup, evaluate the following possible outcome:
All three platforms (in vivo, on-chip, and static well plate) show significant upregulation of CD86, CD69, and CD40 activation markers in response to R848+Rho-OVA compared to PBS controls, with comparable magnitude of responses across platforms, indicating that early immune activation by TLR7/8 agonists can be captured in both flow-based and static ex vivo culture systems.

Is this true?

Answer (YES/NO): NO